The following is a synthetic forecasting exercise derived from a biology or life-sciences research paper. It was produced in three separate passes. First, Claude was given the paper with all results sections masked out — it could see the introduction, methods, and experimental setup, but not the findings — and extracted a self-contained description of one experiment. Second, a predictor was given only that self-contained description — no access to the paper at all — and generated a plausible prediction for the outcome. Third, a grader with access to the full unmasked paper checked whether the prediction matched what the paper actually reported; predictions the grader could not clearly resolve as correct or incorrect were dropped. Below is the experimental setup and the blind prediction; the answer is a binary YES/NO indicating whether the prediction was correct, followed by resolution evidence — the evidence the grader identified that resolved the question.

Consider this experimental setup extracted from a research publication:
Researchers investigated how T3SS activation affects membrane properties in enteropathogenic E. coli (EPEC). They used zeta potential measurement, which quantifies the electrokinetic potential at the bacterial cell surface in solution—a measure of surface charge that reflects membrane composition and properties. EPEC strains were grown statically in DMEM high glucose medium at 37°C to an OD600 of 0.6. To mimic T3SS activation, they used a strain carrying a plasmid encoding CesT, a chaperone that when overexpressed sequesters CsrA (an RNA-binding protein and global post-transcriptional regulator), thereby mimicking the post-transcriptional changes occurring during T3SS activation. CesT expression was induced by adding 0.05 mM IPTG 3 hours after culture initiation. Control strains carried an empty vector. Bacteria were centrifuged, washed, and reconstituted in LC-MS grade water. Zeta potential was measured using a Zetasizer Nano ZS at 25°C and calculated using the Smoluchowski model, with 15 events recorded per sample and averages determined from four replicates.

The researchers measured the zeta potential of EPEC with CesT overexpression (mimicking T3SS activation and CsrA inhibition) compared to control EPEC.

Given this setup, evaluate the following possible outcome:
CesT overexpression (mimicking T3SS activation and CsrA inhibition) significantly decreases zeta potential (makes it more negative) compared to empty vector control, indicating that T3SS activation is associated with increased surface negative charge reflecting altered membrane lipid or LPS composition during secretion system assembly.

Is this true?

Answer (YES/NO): YES